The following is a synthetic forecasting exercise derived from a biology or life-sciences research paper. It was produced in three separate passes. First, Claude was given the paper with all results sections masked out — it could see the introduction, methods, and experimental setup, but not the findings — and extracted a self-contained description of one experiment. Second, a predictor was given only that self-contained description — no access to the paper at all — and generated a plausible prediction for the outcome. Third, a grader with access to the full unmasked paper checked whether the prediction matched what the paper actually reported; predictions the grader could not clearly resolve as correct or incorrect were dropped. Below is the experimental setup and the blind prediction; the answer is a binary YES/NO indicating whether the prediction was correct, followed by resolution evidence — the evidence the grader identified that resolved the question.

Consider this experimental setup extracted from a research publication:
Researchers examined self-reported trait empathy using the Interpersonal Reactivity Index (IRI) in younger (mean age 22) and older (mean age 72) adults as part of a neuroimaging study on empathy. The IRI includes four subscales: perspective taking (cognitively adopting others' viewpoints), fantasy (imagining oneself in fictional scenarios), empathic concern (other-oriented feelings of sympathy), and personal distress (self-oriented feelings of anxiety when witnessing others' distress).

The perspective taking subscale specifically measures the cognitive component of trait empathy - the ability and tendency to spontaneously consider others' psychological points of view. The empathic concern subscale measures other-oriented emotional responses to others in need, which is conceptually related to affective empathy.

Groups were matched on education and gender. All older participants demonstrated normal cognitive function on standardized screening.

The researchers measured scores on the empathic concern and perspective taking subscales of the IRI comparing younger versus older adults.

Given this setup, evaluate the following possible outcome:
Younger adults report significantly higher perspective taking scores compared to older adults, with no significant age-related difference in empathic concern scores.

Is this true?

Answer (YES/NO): NO